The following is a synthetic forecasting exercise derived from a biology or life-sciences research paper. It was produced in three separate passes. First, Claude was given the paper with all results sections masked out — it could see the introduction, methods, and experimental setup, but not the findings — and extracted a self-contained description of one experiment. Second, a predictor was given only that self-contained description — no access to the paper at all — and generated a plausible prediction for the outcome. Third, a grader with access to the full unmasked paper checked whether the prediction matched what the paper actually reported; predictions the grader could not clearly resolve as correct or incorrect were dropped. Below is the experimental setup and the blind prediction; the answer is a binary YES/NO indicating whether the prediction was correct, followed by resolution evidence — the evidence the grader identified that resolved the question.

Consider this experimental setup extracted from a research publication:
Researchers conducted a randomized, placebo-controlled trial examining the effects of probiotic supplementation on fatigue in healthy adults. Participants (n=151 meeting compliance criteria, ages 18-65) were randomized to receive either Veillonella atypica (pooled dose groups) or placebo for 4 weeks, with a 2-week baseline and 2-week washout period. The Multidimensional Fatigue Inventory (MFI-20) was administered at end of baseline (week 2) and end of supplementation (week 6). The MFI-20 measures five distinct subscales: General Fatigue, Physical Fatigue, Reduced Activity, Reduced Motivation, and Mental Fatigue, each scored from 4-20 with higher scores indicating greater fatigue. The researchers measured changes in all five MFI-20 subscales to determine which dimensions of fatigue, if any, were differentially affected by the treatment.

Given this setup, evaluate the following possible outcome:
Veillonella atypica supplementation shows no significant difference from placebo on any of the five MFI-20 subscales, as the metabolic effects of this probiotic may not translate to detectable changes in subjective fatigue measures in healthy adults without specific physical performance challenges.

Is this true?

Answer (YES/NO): YES